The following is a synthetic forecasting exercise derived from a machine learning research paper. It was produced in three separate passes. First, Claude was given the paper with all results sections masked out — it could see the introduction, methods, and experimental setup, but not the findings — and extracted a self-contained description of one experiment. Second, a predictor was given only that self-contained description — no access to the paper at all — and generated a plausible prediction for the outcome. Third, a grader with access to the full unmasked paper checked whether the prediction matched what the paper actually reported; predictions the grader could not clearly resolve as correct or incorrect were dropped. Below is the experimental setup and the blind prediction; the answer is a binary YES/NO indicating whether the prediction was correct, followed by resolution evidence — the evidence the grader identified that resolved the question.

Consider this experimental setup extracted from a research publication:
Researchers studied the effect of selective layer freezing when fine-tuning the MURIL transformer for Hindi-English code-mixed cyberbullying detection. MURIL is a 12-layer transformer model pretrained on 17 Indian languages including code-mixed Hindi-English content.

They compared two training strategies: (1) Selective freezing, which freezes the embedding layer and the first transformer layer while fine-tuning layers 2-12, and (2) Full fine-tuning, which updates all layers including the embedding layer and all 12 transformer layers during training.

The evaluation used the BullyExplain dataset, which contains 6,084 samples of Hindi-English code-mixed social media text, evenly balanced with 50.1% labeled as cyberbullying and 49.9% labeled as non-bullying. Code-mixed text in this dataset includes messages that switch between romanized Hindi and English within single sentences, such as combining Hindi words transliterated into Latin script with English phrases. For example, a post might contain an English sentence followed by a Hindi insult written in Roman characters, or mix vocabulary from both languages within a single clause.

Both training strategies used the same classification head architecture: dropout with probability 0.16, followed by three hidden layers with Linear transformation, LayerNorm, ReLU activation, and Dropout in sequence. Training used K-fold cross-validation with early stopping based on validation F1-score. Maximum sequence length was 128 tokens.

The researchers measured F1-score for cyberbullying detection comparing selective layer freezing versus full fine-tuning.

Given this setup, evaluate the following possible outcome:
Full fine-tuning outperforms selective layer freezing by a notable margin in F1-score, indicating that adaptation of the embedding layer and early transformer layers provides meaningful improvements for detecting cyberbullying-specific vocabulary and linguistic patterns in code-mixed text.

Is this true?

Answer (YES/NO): NO